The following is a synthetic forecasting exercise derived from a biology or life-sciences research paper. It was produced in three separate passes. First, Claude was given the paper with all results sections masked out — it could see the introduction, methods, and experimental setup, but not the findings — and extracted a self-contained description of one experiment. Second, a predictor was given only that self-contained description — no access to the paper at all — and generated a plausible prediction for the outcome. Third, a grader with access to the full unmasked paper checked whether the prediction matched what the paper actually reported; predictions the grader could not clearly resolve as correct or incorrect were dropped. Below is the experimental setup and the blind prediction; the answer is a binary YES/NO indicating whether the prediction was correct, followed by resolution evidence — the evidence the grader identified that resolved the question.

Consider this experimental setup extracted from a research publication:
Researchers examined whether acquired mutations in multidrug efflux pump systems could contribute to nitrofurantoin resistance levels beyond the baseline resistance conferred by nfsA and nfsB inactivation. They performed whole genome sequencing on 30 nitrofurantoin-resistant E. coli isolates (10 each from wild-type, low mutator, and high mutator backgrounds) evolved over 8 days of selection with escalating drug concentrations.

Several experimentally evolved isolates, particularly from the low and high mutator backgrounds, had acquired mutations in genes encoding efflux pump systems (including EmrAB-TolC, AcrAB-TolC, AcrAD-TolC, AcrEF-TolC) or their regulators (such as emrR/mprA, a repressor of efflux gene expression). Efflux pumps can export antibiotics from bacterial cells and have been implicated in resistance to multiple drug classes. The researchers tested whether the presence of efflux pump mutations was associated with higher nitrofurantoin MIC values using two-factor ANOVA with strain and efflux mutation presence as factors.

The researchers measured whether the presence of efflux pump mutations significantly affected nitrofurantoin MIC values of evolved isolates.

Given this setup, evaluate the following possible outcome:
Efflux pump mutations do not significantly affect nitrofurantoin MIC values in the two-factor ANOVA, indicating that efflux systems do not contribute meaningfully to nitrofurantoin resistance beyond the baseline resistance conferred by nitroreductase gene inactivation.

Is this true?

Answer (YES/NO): YES